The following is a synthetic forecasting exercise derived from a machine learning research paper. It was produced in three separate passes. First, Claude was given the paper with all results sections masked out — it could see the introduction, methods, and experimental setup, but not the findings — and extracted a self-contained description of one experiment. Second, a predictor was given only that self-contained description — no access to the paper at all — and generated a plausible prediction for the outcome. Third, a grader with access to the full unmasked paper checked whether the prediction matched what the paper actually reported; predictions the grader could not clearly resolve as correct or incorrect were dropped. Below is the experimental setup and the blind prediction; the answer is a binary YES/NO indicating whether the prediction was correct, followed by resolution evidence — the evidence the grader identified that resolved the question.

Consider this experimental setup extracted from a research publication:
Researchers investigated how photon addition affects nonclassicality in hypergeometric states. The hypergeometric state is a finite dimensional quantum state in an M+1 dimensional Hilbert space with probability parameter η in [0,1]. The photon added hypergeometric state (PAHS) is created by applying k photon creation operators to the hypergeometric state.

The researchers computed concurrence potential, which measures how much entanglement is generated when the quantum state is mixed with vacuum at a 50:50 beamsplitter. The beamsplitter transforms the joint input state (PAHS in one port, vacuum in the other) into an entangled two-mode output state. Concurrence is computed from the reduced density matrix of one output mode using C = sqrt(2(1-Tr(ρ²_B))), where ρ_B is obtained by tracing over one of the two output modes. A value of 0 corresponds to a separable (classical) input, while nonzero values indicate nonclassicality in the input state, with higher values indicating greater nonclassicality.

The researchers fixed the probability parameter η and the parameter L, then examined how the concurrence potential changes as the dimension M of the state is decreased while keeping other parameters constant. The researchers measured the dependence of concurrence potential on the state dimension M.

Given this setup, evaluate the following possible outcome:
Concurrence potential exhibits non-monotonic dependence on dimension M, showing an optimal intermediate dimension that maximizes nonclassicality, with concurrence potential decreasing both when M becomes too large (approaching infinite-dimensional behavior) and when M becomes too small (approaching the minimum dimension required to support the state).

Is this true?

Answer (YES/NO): NO